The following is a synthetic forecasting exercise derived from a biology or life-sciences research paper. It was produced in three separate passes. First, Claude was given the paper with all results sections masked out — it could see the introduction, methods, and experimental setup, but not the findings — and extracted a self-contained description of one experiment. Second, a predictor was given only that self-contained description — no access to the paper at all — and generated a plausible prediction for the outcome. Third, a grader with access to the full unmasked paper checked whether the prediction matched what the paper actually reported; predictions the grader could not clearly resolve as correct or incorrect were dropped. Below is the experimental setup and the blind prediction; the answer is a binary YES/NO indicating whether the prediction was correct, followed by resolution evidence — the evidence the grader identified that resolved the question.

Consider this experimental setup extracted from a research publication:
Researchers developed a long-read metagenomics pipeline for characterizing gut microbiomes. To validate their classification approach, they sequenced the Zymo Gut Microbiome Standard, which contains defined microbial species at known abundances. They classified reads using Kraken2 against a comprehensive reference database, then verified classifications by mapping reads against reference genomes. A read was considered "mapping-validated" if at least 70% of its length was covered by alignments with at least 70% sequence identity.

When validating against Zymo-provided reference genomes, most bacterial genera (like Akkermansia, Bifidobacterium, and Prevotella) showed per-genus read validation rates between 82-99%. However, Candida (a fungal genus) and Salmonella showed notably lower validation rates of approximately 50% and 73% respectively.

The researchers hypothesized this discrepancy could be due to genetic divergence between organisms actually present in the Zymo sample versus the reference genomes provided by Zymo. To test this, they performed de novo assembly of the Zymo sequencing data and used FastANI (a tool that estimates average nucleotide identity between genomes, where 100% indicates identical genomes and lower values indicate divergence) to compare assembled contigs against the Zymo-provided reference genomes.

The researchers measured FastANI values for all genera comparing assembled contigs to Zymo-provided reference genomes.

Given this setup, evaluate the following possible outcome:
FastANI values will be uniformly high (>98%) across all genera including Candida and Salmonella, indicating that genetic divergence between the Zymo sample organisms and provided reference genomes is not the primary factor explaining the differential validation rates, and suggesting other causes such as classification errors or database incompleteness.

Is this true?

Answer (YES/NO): NO